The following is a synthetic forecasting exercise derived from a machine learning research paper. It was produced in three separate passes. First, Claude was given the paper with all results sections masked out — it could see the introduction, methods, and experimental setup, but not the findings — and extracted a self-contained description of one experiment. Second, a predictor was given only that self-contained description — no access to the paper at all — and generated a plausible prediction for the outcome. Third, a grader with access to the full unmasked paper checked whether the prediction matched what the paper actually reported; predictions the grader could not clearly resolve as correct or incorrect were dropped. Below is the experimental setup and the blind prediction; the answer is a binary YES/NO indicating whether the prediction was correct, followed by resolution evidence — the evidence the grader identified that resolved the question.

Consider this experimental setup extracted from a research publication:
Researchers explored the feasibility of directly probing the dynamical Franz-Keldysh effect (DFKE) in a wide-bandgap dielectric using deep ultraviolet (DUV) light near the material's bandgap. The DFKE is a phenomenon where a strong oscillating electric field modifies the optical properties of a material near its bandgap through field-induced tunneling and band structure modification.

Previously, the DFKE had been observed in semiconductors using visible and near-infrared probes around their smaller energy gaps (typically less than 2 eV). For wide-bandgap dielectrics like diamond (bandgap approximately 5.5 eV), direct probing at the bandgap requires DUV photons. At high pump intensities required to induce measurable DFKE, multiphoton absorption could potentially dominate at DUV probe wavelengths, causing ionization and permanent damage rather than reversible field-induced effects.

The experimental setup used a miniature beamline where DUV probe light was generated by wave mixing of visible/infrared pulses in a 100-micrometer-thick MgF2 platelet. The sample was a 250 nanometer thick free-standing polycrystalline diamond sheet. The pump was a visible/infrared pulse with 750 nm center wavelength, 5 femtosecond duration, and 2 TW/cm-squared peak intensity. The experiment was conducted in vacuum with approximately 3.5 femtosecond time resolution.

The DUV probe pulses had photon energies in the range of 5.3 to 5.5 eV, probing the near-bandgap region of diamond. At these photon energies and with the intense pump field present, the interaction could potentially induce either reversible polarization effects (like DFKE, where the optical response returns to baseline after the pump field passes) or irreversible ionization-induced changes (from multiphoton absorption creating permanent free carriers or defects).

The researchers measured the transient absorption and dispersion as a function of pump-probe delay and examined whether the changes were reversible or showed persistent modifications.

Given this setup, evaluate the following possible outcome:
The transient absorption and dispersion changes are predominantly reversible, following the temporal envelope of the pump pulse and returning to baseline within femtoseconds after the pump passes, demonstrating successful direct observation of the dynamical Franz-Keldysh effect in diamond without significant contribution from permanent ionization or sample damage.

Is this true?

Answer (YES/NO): YES